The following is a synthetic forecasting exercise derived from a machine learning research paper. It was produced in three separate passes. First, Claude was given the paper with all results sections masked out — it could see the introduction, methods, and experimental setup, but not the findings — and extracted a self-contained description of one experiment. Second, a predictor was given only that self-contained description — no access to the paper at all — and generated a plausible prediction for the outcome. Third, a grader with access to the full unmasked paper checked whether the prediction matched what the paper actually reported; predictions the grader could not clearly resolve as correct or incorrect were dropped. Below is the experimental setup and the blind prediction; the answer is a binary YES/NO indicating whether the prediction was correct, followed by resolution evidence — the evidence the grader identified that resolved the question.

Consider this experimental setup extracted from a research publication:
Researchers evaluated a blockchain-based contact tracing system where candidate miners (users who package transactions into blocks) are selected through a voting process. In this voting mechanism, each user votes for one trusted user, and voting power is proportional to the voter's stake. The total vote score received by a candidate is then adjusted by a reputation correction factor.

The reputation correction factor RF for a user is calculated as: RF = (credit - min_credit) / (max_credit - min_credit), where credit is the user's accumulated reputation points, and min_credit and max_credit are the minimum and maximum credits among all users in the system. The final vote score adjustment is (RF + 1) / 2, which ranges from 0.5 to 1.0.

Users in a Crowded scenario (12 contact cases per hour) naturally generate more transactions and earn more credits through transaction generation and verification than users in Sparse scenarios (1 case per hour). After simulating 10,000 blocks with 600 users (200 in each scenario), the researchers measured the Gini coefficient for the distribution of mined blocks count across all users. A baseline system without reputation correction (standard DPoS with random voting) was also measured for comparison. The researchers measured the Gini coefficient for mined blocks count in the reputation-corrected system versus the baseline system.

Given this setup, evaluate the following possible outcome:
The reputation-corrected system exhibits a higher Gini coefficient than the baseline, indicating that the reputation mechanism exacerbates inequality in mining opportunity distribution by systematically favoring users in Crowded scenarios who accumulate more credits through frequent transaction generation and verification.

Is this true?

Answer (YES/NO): YES